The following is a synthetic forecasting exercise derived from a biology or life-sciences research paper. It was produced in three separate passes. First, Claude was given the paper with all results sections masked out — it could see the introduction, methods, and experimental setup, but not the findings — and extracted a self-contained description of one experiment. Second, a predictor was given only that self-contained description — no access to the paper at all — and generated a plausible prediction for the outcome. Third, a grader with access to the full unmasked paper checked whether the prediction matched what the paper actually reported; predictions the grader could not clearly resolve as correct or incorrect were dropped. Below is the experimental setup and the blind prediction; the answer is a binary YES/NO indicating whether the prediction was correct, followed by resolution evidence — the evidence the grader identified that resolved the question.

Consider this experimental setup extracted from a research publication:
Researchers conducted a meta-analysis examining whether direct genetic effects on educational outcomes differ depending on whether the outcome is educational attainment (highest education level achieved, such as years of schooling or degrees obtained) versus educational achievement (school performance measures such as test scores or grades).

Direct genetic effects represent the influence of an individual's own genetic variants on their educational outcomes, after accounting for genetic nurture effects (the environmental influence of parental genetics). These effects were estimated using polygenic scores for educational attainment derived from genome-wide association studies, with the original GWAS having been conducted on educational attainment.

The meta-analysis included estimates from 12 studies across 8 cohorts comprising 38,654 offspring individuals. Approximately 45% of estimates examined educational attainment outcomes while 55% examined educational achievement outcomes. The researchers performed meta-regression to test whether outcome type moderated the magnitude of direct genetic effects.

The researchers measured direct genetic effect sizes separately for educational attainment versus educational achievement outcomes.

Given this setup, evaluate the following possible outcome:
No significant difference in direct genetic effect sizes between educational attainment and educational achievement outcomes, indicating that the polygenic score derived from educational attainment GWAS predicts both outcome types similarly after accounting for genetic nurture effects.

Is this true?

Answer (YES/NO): NO